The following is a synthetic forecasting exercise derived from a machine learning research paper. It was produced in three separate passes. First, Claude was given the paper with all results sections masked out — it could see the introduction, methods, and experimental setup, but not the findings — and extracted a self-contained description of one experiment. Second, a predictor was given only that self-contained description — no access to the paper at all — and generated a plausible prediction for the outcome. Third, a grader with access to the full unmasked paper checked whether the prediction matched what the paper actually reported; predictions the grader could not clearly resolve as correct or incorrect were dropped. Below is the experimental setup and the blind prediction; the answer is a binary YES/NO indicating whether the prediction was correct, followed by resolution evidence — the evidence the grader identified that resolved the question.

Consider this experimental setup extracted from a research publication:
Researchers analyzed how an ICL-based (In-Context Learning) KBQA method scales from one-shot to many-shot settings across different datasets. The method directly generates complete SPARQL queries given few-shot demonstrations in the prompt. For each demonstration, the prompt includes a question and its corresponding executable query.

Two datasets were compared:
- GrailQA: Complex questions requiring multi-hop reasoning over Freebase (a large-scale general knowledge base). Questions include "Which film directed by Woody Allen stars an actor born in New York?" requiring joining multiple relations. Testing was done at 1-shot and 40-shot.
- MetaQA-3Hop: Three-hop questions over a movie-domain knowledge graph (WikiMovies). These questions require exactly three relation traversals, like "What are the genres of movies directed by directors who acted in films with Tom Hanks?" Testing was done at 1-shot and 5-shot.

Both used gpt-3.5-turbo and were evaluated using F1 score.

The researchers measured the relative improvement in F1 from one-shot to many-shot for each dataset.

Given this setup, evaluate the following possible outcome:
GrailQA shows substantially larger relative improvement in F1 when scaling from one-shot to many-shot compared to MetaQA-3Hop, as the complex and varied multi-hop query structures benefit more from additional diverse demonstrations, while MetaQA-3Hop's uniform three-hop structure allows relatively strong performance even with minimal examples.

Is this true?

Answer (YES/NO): YES